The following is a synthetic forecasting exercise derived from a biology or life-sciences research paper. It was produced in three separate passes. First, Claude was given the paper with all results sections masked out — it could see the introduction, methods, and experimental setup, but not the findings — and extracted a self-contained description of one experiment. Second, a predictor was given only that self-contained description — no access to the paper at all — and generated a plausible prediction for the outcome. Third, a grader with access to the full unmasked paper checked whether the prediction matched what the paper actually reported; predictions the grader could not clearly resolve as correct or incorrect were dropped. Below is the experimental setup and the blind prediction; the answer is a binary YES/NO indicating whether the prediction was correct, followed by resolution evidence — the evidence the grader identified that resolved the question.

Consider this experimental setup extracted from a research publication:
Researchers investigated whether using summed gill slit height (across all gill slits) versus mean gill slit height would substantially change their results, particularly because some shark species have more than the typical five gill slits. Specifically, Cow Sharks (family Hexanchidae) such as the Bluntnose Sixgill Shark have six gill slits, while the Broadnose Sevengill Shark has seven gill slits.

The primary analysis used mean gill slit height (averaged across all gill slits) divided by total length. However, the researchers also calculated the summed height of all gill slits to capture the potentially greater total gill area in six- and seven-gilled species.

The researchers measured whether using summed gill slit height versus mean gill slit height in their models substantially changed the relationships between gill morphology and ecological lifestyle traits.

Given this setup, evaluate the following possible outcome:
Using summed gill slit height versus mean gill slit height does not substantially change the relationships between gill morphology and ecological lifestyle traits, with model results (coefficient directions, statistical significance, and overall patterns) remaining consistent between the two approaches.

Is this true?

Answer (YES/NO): YES